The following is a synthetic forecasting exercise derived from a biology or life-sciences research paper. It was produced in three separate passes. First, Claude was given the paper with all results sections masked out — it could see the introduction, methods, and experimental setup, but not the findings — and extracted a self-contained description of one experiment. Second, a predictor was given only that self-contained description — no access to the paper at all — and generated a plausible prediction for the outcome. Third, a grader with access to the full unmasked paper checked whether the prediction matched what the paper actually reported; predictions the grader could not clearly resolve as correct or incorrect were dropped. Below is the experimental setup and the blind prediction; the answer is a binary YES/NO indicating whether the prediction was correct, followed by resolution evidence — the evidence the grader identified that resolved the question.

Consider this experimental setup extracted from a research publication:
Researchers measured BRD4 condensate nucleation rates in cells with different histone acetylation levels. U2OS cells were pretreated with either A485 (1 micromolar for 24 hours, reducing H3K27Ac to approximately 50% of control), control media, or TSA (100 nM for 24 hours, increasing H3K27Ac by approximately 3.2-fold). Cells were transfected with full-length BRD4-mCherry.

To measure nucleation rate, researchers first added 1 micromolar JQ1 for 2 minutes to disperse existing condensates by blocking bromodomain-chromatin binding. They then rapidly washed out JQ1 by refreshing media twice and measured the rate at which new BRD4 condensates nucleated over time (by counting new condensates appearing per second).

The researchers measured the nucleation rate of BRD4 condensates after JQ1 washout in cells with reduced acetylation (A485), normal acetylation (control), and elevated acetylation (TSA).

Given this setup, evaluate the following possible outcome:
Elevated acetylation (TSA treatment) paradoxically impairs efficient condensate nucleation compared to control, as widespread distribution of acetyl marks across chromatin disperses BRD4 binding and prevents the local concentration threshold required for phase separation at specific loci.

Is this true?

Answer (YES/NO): NO